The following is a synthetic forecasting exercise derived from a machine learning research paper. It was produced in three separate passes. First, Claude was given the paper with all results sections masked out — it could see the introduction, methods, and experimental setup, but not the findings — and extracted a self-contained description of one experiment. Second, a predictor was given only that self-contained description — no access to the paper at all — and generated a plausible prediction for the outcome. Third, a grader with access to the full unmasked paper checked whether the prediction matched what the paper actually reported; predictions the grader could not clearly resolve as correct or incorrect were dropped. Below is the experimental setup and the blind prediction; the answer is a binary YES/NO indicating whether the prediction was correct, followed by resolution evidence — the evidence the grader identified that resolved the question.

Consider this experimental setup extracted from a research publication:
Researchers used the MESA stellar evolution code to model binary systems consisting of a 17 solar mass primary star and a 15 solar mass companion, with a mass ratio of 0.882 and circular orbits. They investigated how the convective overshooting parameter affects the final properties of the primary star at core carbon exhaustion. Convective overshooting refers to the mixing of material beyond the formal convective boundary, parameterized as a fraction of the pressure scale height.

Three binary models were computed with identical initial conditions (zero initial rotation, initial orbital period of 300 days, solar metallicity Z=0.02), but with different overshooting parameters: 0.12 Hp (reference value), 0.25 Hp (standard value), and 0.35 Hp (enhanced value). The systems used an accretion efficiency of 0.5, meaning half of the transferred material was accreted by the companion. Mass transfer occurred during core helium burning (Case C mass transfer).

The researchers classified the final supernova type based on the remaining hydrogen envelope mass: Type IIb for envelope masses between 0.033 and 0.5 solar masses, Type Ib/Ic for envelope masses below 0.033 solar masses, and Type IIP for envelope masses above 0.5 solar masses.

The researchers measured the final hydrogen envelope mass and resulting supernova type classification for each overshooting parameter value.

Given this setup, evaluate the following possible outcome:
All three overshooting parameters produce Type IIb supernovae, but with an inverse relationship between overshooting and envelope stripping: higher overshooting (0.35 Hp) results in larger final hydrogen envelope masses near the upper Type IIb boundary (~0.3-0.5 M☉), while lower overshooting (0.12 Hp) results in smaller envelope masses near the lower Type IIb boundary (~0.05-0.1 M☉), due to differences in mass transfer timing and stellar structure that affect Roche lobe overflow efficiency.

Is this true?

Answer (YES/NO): NO